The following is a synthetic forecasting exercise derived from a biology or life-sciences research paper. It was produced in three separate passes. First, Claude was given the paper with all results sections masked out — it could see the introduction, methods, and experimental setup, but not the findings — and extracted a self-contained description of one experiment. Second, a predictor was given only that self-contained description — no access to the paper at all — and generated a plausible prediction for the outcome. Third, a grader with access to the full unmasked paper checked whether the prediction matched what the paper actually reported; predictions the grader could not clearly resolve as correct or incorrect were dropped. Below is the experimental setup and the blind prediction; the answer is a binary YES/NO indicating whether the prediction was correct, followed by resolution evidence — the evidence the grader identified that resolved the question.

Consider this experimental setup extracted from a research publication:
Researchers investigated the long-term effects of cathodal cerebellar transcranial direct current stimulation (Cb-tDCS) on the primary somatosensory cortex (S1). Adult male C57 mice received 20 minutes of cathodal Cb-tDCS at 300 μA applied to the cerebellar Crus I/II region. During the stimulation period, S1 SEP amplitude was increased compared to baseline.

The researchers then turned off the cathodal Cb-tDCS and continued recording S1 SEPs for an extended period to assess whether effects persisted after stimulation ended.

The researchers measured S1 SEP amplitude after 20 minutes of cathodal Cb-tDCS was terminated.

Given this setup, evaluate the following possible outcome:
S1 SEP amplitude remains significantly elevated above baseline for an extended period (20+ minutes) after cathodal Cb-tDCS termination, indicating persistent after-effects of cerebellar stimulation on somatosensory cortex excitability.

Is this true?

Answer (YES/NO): NO